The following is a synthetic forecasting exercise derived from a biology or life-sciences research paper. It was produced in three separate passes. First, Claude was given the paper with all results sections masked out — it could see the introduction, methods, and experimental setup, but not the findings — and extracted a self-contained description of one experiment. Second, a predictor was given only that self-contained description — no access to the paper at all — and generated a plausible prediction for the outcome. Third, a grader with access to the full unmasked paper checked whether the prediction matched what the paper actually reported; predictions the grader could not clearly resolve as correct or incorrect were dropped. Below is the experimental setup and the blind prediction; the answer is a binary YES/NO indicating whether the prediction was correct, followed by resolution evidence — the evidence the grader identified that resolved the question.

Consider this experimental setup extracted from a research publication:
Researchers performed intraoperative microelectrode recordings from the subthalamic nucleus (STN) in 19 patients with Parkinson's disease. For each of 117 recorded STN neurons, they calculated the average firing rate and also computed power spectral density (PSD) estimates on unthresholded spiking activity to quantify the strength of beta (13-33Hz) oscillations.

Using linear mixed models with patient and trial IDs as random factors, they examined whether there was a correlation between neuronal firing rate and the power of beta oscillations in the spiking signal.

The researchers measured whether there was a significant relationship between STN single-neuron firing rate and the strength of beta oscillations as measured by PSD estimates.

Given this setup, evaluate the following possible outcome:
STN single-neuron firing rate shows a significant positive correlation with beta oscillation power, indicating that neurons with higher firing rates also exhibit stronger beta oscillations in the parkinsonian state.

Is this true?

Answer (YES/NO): YES